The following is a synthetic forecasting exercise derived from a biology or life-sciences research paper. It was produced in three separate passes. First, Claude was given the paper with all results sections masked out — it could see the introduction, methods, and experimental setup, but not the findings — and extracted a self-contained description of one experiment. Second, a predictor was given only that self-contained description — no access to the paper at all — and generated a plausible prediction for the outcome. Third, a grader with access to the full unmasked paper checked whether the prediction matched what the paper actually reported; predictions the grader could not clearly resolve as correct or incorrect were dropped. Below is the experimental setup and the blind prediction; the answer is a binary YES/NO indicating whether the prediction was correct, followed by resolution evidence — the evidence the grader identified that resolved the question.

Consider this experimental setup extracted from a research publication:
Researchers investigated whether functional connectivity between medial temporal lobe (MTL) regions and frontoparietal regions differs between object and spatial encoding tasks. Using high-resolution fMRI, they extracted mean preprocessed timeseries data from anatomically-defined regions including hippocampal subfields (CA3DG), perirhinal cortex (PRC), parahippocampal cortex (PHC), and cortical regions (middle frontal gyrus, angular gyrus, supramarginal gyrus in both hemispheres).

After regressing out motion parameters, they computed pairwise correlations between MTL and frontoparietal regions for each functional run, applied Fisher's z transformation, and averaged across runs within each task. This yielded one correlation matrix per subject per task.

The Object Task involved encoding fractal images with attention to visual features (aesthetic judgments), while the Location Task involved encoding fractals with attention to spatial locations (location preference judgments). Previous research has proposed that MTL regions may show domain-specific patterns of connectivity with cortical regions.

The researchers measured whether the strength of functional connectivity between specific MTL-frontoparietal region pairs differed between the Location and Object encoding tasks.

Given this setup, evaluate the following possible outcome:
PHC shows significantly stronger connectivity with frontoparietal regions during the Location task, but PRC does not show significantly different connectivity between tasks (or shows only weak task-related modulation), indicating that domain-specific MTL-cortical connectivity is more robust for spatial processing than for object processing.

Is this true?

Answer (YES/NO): NO